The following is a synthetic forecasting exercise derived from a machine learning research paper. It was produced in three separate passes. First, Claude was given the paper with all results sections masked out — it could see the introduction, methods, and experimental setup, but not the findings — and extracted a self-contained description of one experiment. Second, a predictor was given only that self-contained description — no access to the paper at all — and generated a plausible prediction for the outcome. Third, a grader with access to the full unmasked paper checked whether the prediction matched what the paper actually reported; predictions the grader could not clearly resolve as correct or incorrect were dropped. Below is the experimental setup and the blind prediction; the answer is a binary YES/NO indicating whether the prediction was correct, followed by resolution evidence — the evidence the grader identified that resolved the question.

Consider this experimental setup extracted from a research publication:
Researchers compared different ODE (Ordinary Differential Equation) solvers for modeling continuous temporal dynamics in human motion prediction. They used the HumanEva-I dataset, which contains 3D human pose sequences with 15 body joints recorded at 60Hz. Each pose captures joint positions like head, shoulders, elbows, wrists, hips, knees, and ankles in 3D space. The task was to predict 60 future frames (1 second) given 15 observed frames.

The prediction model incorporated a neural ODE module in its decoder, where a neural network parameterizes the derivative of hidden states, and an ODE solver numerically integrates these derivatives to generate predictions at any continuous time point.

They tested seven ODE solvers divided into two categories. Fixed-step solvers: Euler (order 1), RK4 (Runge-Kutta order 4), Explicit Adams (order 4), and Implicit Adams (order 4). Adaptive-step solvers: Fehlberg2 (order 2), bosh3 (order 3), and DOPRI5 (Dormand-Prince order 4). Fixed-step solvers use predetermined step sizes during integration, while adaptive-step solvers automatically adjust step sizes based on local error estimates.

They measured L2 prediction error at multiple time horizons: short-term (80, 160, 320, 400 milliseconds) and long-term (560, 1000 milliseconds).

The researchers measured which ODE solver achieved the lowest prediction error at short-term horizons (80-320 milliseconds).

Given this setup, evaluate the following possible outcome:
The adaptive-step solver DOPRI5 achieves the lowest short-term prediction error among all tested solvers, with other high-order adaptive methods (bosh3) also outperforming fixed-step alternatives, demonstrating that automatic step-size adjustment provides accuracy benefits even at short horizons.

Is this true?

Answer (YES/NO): NO